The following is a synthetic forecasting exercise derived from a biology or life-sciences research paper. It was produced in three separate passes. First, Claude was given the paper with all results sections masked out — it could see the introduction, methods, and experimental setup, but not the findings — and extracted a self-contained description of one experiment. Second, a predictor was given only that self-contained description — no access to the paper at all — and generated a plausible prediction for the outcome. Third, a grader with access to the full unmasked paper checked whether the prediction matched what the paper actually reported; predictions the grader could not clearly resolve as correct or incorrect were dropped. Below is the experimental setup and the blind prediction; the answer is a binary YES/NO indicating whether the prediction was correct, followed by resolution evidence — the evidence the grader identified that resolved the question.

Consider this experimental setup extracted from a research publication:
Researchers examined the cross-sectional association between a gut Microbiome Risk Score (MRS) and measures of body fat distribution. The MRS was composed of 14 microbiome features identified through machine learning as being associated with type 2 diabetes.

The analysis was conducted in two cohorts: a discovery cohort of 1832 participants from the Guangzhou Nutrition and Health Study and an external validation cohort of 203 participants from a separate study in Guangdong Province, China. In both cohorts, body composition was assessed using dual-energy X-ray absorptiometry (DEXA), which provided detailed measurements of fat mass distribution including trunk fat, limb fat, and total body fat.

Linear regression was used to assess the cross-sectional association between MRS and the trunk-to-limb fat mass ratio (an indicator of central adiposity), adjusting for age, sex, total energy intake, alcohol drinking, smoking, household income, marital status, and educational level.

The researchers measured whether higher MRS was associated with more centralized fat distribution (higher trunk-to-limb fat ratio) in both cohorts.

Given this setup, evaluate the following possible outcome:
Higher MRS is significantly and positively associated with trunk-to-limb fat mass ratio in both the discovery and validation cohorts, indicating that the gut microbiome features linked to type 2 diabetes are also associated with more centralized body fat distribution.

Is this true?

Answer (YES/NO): YES